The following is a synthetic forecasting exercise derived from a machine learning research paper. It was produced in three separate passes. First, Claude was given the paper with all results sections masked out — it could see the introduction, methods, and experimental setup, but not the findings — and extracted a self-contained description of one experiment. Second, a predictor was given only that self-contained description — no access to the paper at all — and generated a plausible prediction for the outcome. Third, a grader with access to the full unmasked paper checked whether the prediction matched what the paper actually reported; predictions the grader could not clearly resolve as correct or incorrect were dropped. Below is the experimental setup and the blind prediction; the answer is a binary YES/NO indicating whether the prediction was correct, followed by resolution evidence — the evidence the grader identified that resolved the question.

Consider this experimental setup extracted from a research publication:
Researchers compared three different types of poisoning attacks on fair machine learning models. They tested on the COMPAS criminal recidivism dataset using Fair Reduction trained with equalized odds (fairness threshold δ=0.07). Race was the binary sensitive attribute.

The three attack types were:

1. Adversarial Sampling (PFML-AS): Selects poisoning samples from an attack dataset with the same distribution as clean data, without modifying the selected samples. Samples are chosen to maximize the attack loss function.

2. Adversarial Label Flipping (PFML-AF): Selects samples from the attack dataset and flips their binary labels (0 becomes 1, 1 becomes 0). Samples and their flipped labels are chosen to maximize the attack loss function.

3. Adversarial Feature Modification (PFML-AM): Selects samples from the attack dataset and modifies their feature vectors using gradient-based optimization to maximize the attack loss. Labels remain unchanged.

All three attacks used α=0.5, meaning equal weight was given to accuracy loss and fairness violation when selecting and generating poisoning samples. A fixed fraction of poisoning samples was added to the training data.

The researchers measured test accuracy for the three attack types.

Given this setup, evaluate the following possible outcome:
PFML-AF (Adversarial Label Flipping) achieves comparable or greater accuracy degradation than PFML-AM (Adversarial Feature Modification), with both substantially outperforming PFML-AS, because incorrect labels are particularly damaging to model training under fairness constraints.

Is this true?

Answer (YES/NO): NO